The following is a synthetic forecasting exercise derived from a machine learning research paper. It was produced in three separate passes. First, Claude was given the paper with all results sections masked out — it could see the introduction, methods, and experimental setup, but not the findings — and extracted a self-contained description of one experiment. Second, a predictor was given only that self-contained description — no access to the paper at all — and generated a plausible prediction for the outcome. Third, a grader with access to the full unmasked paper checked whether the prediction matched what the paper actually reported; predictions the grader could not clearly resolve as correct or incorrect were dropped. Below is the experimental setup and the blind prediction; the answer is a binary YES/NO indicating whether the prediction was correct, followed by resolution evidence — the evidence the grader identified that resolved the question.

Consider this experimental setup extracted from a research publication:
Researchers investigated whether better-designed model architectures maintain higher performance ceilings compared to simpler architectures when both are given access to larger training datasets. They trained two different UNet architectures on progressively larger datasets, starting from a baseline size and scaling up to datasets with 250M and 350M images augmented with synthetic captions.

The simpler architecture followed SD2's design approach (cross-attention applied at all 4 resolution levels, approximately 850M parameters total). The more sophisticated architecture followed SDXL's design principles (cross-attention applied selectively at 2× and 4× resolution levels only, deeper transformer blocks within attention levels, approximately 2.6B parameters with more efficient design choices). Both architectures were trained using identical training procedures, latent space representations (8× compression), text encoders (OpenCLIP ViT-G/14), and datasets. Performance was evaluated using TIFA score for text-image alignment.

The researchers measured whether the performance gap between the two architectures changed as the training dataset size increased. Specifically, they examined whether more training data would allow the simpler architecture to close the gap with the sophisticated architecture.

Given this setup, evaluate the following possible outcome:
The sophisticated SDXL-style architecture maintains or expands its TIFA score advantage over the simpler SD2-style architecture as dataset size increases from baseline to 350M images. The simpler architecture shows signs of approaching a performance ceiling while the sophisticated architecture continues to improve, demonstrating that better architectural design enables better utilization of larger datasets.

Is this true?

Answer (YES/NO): NO